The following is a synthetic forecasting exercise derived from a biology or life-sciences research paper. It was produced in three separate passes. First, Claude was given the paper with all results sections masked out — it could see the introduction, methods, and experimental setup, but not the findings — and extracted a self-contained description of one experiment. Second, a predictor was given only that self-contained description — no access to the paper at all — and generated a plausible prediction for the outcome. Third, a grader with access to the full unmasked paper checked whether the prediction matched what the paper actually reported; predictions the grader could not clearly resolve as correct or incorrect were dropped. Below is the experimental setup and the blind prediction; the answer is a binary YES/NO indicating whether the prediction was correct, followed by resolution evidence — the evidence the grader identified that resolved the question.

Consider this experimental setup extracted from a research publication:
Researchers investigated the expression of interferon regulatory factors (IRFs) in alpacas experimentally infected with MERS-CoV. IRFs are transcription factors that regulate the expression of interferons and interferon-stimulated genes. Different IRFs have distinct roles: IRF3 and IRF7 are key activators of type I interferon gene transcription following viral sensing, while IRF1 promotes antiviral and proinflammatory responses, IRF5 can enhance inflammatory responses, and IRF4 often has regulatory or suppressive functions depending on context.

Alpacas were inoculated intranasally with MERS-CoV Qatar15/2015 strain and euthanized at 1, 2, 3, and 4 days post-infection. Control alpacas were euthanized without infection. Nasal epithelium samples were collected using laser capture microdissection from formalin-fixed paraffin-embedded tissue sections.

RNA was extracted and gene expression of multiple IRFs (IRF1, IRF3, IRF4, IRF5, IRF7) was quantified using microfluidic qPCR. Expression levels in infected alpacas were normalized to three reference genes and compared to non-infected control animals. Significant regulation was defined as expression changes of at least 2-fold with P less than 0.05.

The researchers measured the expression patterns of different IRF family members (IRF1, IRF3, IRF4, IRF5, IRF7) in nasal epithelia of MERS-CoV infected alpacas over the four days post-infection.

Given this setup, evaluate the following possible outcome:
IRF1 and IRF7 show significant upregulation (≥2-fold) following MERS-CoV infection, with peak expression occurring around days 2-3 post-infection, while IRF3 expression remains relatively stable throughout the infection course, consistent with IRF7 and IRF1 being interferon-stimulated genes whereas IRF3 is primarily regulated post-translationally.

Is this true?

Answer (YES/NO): NO